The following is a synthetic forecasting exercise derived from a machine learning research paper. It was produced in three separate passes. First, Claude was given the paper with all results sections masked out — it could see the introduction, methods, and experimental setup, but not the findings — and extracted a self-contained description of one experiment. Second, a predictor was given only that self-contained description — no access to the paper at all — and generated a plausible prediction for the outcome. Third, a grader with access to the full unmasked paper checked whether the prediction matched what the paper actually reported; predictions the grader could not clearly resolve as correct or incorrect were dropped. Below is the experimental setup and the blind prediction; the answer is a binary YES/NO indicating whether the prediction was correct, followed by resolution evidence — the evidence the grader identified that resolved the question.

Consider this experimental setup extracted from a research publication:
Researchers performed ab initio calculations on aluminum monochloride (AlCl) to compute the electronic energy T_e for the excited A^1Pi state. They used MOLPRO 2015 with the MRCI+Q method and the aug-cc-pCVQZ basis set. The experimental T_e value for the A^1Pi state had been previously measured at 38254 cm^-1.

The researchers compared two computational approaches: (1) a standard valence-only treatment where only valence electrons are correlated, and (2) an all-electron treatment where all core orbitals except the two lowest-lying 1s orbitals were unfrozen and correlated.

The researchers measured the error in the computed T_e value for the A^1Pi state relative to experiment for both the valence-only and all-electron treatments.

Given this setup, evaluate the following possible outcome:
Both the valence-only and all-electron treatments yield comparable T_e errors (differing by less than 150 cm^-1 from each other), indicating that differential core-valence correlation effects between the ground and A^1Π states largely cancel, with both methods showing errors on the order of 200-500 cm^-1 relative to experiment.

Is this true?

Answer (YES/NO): NO